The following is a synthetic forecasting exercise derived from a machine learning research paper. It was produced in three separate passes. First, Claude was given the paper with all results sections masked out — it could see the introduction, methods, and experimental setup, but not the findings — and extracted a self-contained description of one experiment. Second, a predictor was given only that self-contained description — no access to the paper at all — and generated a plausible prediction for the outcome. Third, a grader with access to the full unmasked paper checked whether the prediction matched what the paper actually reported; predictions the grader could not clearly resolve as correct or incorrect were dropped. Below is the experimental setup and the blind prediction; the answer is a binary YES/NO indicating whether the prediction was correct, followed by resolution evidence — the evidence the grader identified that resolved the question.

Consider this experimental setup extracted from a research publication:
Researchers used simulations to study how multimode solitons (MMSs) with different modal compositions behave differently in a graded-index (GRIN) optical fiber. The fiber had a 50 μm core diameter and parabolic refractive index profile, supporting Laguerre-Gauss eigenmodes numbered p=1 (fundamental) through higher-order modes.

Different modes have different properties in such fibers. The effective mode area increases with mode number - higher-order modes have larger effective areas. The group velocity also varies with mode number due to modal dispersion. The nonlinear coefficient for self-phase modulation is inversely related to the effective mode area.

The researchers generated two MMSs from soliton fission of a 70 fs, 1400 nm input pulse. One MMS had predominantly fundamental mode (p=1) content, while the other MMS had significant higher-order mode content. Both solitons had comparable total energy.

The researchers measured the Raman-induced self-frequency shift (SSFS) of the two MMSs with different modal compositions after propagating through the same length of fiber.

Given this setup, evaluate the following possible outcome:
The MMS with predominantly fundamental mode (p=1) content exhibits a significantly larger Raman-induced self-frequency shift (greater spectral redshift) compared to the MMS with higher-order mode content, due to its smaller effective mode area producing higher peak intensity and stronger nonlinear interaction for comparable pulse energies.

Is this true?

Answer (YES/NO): YES